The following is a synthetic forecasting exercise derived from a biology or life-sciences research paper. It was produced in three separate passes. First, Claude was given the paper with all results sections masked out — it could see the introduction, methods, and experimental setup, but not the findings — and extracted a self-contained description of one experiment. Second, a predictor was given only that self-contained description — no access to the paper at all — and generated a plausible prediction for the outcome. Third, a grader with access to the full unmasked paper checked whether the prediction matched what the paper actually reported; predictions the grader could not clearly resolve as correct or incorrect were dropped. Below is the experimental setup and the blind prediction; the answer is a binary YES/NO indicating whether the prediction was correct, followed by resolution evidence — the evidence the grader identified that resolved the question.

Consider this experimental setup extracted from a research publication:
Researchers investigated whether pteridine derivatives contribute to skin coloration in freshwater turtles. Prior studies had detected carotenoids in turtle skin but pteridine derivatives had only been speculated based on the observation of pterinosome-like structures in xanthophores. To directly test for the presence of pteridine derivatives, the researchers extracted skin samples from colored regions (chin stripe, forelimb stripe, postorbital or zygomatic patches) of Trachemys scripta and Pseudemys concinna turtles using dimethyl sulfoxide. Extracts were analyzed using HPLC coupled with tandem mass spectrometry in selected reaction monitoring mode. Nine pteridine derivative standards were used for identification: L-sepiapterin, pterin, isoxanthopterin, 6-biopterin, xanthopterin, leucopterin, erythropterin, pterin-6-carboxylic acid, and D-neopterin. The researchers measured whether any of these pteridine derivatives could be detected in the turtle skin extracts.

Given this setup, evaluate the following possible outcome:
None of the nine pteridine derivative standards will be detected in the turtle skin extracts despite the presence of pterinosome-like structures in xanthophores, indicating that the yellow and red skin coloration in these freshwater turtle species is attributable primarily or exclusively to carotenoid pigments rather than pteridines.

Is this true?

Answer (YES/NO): NO